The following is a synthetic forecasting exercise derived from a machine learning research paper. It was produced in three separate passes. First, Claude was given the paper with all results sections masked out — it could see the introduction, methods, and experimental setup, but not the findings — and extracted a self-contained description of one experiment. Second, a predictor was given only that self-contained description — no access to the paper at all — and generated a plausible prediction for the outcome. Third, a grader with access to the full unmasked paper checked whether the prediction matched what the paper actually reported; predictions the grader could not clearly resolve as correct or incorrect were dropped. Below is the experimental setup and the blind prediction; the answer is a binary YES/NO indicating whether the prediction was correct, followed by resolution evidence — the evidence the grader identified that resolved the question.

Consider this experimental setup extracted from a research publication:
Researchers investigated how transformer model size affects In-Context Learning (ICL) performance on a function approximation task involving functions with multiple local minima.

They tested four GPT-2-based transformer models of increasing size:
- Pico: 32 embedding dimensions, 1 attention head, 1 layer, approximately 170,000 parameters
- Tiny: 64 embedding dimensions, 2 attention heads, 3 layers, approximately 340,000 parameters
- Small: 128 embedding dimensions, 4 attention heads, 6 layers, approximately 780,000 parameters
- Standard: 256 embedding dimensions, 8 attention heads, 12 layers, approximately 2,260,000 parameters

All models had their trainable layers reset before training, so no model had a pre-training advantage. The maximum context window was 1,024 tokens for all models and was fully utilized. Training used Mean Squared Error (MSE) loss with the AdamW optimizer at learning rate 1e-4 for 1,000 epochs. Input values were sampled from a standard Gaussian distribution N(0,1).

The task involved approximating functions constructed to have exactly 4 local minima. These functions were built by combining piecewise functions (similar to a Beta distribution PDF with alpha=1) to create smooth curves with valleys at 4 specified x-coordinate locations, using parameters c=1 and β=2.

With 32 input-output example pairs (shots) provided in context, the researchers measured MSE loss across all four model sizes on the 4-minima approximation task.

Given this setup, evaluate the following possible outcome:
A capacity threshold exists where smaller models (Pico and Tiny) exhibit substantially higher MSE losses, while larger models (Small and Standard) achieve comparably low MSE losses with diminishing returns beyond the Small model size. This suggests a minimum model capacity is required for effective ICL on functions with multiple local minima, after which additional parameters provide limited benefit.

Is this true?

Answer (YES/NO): NO